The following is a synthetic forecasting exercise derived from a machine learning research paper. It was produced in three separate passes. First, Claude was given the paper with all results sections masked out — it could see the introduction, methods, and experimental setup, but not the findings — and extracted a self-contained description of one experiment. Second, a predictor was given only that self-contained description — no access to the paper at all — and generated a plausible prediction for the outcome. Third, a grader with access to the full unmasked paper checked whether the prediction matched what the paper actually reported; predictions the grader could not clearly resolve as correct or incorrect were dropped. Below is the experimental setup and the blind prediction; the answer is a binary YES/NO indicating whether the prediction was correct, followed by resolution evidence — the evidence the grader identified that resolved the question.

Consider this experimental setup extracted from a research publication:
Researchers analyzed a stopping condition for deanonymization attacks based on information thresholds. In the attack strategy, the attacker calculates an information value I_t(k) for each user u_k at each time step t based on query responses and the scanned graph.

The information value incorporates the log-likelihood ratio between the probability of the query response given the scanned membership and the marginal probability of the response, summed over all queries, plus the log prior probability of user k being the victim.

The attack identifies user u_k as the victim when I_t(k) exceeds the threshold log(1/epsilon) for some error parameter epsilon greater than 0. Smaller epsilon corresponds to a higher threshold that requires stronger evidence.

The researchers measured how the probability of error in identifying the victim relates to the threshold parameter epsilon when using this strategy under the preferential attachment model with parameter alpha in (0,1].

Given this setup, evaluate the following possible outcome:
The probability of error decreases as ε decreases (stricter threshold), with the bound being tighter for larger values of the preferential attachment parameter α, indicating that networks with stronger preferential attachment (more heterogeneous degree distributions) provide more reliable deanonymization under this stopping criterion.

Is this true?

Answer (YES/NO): NO